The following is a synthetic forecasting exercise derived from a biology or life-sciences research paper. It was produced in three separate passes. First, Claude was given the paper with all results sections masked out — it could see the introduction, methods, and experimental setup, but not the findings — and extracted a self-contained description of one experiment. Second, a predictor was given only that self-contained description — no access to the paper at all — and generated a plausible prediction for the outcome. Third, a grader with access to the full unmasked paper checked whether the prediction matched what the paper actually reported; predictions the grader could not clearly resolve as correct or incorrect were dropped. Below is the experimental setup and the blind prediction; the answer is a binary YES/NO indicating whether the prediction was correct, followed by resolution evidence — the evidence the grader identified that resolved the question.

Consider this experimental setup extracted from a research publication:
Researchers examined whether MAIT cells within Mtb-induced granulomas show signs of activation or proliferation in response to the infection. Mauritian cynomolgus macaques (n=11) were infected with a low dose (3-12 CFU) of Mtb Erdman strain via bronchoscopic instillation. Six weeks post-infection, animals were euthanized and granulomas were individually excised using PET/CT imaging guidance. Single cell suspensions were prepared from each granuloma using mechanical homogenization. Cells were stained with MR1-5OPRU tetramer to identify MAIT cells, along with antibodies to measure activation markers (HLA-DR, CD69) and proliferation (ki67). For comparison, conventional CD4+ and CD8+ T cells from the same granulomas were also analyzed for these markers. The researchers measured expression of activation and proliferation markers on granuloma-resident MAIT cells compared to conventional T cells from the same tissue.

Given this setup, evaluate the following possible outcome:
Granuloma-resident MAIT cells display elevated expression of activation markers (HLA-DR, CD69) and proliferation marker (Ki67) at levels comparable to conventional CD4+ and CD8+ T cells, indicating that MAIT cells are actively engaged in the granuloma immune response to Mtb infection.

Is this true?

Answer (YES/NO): NO